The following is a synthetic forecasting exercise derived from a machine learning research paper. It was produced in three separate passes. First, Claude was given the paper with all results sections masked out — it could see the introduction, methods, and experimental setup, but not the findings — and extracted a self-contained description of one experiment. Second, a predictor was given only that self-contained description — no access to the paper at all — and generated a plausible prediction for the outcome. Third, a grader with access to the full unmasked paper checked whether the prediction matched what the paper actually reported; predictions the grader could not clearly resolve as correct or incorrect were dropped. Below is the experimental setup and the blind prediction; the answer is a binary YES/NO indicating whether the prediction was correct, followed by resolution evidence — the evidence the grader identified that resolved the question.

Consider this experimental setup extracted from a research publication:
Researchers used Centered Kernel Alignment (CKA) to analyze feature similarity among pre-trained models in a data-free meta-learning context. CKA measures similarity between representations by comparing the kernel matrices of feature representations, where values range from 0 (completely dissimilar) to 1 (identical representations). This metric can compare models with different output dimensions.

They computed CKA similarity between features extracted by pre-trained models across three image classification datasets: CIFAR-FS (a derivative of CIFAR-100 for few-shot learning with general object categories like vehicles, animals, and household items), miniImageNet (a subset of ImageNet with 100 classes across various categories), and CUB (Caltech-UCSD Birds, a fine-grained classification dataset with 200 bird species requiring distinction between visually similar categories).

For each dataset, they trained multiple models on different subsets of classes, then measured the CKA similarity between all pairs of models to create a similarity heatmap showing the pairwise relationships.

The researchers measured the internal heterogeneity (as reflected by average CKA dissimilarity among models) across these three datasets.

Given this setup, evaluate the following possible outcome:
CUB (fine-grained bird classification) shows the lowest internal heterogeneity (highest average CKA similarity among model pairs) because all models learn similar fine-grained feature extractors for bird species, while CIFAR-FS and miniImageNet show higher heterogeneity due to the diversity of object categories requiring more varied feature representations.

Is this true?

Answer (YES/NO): NO